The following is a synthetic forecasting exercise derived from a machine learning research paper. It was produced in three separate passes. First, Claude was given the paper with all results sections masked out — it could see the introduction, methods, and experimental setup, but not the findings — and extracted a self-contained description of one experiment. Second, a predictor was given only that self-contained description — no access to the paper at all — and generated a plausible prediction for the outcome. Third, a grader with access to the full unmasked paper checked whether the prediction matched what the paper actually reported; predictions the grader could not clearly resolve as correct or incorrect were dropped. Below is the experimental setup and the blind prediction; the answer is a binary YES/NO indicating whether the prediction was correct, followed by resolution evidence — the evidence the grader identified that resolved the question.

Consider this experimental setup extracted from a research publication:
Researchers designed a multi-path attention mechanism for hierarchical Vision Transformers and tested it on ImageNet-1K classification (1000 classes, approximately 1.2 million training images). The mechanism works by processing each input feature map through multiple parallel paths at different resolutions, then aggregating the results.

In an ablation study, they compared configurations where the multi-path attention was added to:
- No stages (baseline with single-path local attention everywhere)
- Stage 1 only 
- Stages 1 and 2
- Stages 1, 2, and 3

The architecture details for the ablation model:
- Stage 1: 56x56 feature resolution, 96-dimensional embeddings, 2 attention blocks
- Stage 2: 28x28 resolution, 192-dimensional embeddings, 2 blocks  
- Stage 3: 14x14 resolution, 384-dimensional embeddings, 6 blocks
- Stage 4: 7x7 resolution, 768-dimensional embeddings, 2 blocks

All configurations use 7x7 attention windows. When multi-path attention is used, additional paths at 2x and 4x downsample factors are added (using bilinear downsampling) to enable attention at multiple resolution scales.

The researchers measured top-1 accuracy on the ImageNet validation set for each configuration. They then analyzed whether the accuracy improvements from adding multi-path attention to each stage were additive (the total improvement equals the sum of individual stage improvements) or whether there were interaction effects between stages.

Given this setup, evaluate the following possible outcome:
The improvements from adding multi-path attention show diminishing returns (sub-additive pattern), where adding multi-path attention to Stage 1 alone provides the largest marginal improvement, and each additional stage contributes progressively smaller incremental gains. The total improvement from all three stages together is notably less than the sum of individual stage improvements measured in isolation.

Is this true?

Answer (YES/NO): NO